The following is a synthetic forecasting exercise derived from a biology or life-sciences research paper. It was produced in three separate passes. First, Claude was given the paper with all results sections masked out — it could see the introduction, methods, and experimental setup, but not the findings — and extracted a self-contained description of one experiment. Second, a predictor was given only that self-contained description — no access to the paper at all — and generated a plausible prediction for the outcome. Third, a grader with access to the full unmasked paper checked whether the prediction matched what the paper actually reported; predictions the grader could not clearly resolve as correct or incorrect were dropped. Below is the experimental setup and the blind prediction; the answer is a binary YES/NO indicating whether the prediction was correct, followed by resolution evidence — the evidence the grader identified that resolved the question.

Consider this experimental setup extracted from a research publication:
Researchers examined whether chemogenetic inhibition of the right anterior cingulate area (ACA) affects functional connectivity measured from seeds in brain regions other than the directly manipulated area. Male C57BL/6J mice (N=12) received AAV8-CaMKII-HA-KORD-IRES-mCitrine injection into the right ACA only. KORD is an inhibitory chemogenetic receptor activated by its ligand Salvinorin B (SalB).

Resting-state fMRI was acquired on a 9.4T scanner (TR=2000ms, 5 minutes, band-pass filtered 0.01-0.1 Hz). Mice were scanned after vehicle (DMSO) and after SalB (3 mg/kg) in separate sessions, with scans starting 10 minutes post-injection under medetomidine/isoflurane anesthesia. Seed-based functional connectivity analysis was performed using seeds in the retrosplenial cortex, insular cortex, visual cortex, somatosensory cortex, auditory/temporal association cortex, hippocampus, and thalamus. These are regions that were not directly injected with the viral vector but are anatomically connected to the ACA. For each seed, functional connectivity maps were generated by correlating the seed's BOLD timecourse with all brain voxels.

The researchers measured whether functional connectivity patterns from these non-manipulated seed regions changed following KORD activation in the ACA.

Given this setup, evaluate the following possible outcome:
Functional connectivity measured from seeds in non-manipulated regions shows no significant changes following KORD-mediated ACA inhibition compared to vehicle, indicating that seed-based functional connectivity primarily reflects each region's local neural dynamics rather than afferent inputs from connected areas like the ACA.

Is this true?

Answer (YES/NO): NO